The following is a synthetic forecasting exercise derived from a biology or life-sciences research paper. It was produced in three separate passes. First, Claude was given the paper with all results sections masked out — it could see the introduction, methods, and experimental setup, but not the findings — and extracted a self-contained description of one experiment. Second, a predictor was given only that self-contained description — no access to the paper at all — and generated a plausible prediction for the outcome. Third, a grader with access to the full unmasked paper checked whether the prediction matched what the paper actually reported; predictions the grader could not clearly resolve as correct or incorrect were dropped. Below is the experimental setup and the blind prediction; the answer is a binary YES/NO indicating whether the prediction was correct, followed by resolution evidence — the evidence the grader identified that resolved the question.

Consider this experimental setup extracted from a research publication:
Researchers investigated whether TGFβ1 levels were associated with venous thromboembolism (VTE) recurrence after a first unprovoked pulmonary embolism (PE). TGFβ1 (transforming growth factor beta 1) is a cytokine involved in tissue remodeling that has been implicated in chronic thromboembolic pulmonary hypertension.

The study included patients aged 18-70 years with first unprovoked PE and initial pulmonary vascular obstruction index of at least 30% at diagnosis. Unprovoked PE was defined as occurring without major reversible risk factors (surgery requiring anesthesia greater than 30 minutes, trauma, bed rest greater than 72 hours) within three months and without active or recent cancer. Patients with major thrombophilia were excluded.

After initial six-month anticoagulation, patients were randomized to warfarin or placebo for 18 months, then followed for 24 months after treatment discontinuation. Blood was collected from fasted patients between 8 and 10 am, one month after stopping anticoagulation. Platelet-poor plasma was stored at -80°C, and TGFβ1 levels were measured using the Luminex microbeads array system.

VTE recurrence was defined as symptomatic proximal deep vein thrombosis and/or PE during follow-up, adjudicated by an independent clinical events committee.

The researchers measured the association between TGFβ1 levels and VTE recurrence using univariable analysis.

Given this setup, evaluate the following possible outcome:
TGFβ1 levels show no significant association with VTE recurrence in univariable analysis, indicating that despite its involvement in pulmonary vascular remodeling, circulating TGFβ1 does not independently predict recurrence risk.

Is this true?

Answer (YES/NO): YES